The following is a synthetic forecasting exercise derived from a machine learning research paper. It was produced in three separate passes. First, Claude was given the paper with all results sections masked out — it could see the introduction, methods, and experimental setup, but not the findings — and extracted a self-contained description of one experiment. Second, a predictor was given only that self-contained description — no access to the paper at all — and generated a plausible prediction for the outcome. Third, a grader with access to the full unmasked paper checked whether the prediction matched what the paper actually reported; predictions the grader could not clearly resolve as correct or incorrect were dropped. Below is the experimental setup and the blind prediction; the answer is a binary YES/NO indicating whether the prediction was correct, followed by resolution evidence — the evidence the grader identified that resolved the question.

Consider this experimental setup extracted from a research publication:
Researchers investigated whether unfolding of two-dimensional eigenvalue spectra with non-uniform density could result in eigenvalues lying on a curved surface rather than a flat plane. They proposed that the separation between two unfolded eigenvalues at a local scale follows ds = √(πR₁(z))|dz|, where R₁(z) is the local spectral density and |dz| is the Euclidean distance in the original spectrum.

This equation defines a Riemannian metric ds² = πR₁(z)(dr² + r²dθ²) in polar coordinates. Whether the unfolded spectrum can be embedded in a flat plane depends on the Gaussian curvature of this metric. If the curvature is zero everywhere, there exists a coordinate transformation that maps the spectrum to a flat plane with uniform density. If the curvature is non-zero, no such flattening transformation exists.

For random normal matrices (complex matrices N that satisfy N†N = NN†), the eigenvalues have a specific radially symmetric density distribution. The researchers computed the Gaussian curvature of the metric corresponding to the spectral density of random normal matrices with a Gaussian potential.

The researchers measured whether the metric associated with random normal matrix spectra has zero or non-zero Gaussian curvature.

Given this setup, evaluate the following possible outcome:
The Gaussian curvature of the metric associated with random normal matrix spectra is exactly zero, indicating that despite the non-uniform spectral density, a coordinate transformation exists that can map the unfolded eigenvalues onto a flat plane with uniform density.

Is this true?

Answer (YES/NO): YES